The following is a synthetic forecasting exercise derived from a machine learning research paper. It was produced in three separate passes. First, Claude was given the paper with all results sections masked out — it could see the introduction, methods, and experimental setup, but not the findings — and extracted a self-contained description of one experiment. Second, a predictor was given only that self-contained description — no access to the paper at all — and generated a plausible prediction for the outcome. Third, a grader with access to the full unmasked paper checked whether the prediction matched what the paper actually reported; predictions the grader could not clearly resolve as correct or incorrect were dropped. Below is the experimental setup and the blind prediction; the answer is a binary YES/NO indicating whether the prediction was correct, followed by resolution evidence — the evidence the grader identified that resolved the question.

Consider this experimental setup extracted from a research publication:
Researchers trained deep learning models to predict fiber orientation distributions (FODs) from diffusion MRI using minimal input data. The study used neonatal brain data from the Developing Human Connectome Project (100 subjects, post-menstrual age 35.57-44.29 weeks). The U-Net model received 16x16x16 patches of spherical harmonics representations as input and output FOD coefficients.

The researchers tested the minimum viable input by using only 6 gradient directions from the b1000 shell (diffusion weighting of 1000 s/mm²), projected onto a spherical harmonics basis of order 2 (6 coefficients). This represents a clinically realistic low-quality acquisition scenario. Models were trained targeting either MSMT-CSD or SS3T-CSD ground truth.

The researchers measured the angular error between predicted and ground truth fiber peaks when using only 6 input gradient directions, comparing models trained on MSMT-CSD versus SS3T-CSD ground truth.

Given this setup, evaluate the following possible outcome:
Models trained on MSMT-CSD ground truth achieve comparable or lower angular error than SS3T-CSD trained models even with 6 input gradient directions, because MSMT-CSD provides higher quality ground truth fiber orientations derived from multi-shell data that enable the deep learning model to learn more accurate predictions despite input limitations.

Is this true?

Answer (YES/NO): YES